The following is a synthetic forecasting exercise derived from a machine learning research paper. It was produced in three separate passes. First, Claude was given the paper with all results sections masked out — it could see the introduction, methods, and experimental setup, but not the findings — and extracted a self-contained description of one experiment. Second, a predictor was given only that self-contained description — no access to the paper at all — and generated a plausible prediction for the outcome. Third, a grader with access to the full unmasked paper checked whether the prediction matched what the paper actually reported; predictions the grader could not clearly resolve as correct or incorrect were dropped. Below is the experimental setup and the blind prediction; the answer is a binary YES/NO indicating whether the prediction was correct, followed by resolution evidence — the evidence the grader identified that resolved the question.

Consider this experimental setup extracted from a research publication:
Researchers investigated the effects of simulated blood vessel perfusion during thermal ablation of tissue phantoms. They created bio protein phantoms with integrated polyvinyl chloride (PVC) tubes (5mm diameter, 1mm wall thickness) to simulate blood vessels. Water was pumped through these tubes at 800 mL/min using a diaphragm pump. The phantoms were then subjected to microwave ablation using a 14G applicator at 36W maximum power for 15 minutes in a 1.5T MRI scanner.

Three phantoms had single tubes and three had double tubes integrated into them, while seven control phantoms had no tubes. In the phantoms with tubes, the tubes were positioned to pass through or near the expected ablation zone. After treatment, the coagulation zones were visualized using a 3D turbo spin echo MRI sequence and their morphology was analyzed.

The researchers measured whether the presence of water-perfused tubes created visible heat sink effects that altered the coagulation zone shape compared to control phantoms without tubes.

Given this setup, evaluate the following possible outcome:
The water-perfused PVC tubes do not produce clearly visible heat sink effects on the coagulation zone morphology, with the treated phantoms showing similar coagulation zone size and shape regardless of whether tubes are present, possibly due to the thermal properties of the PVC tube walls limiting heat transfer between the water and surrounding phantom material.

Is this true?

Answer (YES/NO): NO